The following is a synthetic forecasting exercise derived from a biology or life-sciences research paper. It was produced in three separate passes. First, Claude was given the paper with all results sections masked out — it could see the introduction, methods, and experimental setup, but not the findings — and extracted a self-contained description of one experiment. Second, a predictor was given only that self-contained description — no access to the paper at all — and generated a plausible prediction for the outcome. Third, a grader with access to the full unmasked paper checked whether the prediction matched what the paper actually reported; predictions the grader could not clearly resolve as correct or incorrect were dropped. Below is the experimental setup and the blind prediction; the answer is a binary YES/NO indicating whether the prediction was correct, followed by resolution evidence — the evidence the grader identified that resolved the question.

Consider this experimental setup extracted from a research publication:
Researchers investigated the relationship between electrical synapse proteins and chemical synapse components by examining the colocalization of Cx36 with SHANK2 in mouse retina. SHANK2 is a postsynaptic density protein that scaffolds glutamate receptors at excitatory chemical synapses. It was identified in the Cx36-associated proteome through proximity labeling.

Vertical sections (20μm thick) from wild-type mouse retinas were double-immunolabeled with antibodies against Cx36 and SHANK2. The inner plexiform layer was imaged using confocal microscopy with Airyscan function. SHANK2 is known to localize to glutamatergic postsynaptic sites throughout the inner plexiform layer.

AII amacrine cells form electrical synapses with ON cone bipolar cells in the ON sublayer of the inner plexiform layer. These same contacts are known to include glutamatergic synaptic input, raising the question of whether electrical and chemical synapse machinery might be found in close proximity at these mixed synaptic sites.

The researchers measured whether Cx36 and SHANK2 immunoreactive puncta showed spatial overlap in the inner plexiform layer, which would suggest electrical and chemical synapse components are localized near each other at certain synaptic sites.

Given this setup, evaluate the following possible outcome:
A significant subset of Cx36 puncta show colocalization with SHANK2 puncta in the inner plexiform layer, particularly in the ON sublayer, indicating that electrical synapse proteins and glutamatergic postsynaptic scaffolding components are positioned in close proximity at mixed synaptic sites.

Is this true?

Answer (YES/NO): NO